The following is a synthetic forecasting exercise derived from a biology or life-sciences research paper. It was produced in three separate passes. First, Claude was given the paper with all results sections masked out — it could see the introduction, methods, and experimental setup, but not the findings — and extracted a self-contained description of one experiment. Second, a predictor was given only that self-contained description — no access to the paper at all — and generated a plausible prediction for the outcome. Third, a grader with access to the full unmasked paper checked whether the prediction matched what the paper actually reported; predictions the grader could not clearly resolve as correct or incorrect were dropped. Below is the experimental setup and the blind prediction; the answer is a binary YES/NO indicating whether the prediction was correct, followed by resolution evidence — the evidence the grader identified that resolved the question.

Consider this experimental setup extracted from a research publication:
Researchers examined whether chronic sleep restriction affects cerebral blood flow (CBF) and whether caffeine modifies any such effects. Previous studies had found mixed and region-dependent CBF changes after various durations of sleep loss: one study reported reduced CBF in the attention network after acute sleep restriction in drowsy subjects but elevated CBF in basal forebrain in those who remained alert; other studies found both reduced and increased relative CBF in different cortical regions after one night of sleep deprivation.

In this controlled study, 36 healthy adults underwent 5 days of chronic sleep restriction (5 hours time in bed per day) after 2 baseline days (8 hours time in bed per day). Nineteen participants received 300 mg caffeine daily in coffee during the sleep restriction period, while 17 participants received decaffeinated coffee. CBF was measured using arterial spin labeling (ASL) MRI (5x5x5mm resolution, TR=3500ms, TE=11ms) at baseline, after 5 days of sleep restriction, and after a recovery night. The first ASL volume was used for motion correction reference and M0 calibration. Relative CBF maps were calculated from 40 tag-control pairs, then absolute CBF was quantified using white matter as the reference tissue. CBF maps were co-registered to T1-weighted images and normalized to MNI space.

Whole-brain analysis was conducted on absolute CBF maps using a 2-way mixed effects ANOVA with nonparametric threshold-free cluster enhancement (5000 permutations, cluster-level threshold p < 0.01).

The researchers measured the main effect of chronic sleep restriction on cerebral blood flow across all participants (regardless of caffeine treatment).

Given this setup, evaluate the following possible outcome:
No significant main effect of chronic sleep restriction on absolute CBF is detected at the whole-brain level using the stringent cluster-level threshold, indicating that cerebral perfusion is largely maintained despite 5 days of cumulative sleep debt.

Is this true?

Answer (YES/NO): YES